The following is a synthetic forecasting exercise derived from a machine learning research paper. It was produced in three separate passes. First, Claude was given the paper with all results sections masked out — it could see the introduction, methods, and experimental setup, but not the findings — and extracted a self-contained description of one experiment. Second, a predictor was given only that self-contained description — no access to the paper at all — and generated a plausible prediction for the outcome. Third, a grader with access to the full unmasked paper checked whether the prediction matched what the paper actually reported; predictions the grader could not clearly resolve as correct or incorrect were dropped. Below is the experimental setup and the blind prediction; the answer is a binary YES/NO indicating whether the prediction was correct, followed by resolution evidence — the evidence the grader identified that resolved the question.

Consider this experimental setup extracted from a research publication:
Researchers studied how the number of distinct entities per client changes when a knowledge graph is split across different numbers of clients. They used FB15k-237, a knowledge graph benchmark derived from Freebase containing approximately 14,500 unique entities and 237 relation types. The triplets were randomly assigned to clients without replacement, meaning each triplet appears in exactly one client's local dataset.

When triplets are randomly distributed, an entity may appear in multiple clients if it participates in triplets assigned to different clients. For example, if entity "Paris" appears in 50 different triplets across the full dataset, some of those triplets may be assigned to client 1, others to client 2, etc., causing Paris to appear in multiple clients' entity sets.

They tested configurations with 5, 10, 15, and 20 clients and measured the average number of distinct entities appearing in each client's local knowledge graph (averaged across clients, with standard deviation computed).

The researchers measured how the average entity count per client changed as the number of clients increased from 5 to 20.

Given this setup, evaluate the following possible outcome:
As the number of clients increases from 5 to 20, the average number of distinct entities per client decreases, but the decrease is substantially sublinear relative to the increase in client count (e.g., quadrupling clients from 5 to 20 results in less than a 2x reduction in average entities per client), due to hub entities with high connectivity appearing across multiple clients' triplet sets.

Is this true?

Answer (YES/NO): YES